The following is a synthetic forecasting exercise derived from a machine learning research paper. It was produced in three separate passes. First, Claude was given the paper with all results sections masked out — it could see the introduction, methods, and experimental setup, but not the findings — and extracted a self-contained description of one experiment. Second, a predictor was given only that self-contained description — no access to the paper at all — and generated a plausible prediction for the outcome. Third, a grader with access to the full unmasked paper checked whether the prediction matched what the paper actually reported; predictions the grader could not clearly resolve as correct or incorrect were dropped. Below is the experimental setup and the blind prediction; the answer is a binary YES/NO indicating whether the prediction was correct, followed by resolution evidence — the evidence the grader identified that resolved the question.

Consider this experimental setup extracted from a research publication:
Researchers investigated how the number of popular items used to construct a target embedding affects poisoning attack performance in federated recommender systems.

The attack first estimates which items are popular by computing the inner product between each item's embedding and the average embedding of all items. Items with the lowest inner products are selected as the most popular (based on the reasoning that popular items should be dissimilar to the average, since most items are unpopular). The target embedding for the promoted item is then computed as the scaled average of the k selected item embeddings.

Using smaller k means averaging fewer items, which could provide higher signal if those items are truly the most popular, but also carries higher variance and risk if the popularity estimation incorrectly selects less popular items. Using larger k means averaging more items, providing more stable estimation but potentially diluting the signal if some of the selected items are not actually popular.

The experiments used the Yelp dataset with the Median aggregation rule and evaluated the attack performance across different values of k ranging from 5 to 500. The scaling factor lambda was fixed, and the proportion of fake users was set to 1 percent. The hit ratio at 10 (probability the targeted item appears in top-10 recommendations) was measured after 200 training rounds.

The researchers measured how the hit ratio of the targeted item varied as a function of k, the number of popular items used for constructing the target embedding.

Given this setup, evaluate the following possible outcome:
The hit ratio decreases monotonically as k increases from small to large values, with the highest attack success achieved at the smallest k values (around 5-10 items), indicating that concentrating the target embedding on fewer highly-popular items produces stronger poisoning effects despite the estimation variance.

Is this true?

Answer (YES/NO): NO